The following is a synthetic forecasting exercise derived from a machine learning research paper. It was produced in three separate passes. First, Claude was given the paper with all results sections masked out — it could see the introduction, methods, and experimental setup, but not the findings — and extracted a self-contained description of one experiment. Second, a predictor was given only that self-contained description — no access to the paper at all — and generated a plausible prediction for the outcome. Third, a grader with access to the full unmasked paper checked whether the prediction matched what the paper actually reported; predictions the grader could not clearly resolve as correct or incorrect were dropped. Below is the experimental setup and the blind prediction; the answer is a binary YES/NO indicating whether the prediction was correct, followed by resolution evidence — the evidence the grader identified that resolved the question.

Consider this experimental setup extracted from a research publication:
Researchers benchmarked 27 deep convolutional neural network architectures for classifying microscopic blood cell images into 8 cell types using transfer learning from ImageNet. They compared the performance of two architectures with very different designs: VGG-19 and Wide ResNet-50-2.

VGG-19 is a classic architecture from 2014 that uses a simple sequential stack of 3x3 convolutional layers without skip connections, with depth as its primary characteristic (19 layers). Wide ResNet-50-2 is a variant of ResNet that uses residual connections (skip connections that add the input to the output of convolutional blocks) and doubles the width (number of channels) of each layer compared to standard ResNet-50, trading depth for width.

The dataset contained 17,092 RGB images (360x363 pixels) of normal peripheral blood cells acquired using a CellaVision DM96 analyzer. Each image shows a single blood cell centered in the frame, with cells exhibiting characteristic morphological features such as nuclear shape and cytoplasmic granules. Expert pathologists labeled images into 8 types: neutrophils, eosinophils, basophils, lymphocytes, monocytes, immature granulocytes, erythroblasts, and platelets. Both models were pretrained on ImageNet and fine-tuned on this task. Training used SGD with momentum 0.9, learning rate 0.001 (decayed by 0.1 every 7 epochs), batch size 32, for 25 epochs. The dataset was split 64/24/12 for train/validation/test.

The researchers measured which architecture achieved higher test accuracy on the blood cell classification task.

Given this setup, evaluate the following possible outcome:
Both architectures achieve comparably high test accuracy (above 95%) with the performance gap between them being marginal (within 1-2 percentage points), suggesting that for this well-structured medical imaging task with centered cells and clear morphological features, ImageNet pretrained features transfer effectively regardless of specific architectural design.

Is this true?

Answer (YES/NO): YES